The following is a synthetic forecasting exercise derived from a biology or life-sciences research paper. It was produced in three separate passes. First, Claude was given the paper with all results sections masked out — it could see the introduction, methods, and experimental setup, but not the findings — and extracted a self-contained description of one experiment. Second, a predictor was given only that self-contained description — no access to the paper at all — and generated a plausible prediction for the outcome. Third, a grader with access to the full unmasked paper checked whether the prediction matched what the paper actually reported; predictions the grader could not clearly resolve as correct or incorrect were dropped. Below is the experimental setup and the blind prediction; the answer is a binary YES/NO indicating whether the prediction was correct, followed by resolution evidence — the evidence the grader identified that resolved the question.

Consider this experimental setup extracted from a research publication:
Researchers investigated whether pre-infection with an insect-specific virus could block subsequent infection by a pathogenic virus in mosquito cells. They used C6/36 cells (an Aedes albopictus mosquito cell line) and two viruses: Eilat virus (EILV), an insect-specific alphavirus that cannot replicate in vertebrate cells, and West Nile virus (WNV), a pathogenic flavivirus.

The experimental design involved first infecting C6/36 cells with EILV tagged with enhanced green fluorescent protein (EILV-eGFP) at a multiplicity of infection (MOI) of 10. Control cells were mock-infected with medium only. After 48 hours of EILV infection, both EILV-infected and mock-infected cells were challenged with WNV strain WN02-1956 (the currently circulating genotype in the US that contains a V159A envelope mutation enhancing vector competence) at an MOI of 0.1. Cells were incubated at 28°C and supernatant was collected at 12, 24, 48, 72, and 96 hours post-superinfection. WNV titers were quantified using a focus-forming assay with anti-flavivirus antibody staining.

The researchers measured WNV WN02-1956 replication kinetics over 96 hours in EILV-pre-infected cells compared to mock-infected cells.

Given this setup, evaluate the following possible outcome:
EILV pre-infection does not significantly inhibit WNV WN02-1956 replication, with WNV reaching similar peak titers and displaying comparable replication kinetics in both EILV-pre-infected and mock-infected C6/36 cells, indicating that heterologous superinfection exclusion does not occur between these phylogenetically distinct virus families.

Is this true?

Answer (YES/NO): NO